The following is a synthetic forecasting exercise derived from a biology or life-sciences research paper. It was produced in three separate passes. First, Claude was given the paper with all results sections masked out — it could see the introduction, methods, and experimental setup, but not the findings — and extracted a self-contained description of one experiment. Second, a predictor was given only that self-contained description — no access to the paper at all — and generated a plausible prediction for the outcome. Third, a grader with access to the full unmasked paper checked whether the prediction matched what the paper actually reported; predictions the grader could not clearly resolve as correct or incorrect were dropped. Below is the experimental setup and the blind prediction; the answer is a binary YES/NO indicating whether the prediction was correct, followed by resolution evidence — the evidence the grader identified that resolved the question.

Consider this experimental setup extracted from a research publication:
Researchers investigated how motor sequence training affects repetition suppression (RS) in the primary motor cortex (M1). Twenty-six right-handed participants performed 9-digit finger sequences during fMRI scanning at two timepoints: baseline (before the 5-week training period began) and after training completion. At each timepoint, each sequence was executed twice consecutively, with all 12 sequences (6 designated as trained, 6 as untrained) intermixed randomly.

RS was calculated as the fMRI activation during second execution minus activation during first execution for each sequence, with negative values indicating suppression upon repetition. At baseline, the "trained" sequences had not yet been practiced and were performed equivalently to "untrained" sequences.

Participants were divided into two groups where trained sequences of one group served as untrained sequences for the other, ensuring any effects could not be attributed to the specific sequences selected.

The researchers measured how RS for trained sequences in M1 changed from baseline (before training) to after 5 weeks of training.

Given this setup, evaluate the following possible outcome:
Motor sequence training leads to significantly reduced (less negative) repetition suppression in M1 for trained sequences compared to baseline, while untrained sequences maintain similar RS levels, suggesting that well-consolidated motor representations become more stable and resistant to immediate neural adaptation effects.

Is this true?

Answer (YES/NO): NO